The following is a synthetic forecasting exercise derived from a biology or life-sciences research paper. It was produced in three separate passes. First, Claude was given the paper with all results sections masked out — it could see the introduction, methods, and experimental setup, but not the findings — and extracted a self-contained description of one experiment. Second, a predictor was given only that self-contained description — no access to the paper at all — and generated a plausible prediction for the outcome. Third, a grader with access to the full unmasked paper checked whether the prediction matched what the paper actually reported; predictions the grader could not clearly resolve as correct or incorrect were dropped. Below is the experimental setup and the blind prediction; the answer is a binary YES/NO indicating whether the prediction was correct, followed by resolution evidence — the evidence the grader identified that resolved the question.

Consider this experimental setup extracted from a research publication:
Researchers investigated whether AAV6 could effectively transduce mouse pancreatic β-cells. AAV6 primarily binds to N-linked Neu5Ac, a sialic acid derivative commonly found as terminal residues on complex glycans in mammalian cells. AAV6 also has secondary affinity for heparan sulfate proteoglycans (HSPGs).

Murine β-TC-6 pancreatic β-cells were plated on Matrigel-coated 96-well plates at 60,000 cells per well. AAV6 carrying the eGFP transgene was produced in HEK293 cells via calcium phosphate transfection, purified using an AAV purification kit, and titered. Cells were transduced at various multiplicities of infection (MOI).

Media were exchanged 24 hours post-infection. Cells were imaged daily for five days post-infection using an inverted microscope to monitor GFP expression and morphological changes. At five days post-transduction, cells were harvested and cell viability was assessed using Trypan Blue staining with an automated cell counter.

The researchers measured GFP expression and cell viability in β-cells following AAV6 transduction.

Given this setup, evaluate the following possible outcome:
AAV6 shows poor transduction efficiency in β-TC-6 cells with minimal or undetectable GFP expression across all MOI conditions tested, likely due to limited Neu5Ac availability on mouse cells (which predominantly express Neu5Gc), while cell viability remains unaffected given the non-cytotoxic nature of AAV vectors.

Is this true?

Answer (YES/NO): NO